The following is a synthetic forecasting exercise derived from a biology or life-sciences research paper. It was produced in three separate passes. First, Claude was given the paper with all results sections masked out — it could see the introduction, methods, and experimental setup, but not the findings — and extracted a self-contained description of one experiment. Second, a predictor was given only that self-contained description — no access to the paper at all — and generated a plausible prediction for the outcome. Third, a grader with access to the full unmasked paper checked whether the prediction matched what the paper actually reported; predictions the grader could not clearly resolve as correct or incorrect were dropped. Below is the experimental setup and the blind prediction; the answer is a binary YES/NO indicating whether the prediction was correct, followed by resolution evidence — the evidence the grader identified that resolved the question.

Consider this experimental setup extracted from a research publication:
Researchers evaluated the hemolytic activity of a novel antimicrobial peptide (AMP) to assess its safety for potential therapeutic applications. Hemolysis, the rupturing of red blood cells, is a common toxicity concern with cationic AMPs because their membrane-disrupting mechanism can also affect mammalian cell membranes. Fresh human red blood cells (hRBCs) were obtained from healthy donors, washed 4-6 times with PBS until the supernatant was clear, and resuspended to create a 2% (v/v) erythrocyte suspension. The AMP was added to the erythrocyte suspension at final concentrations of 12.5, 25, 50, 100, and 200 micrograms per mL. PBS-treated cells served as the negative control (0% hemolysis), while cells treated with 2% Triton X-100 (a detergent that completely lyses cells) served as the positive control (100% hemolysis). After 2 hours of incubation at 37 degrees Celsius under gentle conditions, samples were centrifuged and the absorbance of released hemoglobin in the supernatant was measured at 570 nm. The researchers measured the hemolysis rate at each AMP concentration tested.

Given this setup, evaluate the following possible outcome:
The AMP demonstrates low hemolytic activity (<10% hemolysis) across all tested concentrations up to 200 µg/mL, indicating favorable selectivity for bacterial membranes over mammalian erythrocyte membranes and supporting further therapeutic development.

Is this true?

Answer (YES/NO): NO